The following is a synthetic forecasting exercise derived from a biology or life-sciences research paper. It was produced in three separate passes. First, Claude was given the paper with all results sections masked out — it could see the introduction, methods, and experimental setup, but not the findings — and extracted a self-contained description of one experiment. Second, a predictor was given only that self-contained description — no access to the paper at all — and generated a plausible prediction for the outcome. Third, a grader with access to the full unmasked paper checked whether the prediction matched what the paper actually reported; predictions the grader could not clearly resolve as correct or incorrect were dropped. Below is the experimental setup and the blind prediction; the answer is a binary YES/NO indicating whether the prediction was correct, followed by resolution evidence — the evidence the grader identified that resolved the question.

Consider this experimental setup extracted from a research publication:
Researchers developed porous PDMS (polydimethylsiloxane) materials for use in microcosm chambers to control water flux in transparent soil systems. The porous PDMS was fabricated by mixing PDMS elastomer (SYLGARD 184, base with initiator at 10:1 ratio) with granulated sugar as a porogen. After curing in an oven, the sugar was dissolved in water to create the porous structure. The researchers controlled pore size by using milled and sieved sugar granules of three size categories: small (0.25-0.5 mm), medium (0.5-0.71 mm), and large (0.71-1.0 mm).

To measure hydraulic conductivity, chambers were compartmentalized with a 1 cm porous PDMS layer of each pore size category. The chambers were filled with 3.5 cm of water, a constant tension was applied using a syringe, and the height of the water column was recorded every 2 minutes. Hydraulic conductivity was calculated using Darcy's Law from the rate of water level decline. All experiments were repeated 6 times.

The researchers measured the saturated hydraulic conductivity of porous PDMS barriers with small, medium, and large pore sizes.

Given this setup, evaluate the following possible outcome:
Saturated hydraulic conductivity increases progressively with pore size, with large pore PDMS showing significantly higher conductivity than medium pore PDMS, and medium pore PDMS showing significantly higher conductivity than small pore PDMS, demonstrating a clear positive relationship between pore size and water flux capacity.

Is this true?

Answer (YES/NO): NO